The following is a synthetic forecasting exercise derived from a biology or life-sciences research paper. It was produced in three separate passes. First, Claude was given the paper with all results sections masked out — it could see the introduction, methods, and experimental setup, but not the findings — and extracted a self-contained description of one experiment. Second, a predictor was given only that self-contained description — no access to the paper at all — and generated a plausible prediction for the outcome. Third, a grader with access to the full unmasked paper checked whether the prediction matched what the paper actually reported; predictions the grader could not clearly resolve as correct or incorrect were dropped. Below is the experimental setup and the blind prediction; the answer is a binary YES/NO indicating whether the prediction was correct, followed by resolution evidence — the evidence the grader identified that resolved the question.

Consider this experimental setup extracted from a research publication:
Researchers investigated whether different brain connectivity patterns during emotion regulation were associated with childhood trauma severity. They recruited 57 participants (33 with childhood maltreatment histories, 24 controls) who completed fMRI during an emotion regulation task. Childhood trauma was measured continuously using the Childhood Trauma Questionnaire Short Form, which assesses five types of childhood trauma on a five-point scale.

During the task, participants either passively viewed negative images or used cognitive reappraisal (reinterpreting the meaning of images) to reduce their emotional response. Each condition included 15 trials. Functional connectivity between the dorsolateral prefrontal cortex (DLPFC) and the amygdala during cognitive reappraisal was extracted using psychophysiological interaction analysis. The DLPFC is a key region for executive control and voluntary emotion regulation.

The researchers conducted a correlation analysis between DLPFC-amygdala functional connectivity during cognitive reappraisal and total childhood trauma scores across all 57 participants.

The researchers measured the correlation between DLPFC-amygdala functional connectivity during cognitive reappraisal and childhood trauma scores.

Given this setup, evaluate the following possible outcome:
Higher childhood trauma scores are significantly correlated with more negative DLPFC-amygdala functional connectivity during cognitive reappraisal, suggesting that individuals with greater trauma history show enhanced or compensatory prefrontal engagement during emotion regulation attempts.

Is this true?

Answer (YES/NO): NO